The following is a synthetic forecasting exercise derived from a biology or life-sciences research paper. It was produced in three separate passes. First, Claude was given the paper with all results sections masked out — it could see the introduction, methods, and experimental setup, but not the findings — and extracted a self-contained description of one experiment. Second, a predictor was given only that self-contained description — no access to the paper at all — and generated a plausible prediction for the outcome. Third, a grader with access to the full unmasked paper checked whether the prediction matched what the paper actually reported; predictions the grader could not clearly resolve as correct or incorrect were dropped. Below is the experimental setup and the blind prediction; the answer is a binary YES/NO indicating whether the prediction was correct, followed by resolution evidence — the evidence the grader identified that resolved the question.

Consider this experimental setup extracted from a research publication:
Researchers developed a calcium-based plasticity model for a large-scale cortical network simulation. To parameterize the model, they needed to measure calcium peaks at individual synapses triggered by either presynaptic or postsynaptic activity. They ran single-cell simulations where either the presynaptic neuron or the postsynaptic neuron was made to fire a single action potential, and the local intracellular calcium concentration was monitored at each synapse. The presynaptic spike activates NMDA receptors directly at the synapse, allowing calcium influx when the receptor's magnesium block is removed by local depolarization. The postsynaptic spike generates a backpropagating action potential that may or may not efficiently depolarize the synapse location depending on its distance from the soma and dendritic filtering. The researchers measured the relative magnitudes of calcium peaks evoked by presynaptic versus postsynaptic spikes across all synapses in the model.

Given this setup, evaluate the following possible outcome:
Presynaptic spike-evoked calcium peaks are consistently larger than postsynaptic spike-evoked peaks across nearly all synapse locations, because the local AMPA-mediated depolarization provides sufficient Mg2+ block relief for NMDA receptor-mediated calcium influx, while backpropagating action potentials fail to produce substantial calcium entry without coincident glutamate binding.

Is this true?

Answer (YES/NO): YES